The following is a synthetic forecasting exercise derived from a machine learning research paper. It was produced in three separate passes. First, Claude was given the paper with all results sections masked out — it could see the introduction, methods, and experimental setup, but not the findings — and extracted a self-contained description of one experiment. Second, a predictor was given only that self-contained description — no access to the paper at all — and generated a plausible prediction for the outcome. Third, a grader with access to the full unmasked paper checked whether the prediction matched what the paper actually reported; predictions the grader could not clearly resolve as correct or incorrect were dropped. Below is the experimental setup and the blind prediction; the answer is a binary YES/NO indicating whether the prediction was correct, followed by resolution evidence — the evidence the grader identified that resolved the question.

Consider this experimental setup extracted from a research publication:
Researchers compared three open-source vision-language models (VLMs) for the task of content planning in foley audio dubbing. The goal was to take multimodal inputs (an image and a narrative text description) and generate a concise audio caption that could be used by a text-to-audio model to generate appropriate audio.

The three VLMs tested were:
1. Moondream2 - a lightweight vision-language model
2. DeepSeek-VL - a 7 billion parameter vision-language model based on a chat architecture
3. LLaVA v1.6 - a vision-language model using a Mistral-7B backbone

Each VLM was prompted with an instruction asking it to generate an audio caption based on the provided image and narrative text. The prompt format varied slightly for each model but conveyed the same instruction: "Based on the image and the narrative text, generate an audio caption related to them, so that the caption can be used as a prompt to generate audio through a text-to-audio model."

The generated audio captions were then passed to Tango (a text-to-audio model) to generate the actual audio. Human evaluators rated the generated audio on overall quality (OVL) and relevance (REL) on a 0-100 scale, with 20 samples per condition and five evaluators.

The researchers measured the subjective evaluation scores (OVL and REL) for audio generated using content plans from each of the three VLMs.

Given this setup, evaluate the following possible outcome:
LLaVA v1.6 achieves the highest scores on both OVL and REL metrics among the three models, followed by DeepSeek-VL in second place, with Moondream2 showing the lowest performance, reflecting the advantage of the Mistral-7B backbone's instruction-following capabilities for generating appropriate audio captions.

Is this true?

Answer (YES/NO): YES